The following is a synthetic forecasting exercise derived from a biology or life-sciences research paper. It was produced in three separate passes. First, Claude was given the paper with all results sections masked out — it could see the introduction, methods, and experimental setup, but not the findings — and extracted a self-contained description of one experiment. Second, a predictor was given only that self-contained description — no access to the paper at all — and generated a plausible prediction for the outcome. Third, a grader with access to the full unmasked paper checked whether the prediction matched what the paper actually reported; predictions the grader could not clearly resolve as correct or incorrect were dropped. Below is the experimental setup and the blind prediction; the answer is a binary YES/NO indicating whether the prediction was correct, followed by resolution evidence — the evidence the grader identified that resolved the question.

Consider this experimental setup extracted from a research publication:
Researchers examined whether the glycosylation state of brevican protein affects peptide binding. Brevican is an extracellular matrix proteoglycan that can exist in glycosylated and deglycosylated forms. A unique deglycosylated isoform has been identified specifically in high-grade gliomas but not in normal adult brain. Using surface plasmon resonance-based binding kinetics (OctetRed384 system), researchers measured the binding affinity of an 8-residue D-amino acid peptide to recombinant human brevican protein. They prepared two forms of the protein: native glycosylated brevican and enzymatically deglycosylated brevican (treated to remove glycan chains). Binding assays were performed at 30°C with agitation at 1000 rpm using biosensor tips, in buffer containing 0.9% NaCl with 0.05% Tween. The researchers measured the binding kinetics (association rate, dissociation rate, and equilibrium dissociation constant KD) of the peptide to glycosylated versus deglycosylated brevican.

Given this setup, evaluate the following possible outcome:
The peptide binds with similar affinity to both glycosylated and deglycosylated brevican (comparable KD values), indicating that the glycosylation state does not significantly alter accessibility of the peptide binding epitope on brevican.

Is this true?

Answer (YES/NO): NO